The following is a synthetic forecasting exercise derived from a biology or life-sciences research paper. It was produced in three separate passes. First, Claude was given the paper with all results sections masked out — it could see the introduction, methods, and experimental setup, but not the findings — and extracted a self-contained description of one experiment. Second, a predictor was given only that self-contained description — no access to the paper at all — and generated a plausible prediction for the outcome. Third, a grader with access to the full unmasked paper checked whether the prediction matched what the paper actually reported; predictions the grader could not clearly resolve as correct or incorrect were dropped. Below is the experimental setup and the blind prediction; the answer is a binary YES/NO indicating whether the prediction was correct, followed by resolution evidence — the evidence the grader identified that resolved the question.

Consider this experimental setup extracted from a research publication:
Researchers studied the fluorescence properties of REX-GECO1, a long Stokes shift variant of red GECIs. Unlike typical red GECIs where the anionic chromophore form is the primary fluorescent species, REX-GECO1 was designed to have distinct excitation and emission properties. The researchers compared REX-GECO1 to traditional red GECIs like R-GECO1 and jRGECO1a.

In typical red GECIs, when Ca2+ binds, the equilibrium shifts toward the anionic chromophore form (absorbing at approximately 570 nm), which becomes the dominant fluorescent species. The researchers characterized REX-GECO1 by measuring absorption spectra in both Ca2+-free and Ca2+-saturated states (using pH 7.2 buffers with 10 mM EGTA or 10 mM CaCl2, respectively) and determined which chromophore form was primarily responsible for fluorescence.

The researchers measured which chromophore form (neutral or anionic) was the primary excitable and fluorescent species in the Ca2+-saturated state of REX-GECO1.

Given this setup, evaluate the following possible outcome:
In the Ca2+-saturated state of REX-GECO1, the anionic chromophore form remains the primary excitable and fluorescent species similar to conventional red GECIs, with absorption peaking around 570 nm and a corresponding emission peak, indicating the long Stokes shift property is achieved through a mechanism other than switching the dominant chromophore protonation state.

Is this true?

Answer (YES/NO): NO